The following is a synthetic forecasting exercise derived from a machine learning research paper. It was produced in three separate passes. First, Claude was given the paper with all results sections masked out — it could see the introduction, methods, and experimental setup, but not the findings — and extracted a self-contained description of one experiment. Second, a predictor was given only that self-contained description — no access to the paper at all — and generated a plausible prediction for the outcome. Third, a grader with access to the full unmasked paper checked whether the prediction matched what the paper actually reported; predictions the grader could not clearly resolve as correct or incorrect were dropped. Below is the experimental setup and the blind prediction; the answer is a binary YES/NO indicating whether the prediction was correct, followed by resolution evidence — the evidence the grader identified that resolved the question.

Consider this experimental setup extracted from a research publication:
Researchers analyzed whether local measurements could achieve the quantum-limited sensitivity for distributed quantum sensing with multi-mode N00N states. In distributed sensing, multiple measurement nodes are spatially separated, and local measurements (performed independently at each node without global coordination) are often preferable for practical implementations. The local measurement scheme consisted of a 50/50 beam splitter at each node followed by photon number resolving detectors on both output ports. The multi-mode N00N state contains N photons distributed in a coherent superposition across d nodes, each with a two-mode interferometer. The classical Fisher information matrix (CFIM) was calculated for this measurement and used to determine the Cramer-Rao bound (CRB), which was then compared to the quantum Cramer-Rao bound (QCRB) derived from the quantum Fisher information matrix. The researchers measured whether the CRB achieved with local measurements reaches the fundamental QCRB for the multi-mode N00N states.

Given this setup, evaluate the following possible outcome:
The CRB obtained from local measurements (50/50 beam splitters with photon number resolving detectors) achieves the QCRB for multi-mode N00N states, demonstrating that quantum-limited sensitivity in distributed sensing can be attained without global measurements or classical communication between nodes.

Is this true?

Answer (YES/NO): YES